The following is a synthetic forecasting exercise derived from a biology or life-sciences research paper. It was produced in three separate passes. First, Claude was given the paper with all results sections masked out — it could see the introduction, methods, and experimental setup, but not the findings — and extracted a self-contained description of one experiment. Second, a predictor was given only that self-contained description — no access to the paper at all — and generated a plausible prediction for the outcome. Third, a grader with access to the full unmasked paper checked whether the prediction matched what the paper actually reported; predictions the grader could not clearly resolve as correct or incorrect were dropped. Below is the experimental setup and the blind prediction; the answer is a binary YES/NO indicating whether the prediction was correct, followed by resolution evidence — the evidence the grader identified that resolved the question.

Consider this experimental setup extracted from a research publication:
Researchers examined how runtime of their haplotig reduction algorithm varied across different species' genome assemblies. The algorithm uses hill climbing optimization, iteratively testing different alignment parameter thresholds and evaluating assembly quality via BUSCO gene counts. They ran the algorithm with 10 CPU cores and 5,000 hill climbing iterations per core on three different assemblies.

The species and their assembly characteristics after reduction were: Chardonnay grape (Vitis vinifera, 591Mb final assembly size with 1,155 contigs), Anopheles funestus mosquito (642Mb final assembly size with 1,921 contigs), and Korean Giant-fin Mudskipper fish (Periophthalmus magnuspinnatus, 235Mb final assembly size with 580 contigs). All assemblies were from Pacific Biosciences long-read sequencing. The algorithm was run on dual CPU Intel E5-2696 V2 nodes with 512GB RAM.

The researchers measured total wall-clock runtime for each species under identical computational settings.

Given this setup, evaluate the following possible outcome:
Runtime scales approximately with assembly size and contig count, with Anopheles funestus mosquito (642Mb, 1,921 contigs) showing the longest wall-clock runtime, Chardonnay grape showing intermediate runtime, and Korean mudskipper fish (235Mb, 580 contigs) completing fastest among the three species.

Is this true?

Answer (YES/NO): NO